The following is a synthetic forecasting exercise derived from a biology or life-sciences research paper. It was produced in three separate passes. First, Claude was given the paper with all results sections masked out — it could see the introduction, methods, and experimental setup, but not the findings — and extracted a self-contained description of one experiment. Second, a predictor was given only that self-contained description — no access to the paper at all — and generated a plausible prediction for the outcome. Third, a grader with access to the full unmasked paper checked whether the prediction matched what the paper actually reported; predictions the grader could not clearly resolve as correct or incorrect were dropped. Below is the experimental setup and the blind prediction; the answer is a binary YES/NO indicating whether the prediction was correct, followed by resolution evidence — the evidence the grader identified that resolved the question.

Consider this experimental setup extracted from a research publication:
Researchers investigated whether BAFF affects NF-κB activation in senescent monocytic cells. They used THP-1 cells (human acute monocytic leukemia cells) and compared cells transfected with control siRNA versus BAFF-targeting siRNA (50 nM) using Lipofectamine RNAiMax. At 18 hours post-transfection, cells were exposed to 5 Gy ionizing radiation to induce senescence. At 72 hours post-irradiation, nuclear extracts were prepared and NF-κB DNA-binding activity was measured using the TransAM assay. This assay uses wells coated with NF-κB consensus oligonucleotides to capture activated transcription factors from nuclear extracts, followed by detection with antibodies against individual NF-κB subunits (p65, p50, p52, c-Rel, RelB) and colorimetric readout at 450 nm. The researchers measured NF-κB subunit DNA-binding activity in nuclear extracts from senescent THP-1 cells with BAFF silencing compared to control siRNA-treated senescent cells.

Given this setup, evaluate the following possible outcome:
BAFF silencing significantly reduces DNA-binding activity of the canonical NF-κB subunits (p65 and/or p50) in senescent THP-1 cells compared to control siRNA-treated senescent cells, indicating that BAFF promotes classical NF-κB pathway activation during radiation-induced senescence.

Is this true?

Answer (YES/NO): YES